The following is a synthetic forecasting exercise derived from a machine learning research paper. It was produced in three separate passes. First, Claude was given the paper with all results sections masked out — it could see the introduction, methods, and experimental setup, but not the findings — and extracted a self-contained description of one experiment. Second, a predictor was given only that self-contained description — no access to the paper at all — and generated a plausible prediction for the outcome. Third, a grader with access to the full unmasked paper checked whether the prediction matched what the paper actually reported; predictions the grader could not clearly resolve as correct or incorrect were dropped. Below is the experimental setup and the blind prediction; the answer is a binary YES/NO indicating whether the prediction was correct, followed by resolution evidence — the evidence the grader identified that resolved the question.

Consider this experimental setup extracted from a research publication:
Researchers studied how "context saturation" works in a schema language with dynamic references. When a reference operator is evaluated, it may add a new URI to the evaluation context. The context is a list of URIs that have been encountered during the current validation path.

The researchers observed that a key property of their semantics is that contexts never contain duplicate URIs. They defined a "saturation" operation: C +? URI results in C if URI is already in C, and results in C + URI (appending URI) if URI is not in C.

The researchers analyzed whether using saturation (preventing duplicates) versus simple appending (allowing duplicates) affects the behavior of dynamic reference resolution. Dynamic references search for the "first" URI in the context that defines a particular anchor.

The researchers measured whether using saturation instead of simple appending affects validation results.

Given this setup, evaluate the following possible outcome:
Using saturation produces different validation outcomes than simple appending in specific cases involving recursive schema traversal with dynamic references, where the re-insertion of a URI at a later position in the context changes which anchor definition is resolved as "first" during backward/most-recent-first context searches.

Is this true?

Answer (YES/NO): NO